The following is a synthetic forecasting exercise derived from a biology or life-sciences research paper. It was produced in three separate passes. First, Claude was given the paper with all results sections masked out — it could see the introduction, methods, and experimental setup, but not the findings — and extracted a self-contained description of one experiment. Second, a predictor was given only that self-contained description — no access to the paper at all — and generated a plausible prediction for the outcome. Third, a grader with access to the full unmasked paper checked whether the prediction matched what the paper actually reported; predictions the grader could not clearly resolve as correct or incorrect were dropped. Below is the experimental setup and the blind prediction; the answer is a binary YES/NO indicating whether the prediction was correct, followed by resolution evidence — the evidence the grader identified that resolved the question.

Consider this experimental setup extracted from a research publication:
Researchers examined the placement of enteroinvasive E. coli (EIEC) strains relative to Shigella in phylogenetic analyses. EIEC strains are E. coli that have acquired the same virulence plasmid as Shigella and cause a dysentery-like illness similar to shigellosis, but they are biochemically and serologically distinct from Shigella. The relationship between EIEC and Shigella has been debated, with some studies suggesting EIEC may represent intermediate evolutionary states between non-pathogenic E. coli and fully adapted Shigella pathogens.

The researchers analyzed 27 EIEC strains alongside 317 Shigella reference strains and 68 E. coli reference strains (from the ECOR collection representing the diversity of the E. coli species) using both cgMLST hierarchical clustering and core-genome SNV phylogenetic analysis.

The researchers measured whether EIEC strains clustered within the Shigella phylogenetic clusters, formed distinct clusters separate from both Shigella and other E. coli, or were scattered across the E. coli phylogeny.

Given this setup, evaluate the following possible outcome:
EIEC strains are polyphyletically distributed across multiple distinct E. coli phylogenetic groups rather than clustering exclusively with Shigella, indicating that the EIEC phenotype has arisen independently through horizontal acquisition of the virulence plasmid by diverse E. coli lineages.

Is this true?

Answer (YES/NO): YES